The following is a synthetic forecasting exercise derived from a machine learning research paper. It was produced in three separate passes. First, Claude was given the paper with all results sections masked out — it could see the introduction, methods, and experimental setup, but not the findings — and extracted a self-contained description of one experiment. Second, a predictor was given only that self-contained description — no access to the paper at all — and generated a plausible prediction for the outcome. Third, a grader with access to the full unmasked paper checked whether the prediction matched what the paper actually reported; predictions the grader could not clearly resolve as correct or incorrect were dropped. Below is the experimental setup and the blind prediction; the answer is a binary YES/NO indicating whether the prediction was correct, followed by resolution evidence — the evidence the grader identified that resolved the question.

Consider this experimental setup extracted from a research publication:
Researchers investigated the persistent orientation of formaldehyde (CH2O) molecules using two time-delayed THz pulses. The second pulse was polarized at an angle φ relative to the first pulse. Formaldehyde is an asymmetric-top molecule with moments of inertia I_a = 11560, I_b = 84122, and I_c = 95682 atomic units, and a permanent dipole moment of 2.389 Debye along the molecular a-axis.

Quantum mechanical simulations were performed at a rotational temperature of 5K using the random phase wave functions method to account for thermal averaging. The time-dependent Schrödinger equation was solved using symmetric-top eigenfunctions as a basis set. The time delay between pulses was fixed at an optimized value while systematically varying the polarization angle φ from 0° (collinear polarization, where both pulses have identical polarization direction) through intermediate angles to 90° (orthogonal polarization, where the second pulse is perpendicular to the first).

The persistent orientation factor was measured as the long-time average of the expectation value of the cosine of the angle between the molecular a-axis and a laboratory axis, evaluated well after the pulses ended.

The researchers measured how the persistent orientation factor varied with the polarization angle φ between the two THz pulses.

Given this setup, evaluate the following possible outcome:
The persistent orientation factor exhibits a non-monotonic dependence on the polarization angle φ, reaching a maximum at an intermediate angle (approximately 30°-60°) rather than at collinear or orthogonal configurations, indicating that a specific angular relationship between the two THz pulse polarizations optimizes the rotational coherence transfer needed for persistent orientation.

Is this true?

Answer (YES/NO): NO